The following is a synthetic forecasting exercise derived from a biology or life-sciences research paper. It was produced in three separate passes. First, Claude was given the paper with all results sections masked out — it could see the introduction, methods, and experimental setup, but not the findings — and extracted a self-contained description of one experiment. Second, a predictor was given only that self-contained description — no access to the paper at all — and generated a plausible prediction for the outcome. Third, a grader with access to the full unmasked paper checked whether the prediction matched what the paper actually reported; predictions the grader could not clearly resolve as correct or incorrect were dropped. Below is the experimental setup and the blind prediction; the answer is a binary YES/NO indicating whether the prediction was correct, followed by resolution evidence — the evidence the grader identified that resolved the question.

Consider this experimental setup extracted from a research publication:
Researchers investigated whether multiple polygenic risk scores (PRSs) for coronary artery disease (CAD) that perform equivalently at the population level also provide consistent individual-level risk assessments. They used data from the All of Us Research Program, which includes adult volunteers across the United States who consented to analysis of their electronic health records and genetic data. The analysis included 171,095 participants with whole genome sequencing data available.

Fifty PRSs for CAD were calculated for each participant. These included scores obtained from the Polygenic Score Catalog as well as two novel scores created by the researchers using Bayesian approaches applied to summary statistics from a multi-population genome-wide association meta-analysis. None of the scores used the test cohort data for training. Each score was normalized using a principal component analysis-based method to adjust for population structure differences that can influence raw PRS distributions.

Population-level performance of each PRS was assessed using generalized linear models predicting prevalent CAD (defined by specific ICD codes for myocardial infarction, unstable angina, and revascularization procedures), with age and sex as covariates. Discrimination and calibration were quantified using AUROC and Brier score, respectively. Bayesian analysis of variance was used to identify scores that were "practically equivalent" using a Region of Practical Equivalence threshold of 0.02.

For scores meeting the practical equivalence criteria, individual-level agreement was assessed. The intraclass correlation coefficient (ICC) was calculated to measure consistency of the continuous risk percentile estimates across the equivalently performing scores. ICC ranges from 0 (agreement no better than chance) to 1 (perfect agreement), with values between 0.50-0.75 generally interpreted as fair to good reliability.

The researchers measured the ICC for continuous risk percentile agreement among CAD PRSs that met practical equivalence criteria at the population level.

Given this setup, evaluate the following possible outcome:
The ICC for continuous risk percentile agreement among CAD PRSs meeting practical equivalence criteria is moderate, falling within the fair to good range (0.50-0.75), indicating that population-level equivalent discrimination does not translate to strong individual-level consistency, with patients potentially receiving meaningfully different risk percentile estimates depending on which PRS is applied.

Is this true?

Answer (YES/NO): NO